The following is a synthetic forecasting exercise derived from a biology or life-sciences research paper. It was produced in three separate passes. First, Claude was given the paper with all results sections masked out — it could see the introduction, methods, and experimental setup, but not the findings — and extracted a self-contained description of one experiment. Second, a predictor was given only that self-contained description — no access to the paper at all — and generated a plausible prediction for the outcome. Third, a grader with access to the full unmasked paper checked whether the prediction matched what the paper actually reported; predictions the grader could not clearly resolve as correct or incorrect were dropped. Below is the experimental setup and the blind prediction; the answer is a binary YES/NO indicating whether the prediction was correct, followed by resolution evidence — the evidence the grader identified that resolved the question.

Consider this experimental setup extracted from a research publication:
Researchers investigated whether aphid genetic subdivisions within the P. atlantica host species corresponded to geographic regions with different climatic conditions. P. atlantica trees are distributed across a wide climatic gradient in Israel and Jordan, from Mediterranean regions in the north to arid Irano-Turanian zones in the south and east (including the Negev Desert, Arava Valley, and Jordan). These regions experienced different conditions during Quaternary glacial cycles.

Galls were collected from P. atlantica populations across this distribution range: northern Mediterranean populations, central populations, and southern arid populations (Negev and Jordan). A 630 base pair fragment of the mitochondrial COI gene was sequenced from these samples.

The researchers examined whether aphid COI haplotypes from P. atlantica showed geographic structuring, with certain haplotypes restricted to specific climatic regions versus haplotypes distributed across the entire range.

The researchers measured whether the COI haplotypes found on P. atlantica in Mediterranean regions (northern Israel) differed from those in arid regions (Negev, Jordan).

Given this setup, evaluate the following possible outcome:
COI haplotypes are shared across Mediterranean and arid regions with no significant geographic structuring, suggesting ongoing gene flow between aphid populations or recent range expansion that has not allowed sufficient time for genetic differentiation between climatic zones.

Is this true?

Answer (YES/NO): NO